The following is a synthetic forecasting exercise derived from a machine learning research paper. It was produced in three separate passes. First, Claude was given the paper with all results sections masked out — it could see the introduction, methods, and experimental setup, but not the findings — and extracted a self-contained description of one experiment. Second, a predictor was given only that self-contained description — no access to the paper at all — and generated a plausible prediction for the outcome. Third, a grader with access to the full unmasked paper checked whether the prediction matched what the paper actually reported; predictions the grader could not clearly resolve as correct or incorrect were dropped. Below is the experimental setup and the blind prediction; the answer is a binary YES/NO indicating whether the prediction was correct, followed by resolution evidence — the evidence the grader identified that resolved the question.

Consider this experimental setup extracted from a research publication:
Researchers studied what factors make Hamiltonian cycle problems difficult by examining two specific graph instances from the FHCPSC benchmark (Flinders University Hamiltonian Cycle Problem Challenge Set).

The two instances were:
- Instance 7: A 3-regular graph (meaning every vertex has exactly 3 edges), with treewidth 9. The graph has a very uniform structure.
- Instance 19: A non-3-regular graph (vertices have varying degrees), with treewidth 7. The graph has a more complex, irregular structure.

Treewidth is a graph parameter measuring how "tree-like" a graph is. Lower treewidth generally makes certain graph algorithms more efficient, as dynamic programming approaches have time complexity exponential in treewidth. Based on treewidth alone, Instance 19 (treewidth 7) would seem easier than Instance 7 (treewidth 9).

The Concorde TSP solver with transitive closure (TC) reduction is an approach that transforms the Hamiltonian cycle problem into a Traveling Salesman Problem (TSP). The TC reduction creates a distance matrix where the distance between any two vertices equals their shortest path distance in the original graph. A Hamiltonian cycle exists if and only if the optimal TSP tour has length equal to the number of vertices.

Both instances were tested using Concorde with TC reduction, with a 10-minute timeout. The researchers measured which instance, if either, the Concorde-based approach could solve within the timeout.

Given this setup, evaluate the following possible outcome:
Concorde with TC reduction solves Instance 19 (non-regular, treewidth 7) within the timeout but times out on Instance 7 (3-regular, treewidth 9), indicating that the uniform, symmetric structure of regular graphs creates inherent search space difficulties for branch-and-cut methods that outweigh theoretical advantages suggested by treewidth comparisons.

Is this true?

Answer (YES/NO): NO